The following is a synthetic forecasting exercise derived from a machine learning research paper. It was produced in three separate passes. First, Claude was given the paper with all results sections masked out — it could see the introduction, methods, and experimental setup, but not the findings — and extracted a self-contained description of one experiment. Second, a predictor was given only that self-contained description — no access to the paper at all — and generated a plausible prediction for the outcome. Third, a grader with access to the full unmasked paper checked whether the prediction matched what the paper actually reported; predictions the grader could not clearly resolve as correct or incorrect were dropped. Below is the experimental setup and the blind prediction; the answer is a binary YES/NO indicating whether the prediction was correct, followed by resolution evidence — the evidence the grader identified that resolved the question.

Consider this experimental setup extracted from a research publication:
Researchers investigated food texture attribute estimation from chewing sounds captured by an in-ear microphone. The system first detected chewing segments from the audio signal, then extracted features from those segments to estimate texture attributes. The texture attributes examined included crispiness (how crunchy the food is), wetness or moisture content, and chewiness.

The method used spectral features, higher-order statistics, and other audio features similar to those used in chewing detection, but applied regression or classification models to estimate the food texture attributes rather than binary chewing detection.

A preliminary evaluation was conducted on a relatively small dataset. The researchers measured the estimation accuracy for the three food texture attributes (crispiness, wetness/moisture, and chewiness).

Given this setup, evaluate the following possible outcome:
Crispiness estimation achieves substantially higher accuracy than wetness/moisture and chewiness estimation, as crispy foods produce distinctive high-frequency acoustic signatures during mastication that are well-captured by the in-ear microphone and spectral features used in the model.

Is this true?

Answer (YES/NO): YES